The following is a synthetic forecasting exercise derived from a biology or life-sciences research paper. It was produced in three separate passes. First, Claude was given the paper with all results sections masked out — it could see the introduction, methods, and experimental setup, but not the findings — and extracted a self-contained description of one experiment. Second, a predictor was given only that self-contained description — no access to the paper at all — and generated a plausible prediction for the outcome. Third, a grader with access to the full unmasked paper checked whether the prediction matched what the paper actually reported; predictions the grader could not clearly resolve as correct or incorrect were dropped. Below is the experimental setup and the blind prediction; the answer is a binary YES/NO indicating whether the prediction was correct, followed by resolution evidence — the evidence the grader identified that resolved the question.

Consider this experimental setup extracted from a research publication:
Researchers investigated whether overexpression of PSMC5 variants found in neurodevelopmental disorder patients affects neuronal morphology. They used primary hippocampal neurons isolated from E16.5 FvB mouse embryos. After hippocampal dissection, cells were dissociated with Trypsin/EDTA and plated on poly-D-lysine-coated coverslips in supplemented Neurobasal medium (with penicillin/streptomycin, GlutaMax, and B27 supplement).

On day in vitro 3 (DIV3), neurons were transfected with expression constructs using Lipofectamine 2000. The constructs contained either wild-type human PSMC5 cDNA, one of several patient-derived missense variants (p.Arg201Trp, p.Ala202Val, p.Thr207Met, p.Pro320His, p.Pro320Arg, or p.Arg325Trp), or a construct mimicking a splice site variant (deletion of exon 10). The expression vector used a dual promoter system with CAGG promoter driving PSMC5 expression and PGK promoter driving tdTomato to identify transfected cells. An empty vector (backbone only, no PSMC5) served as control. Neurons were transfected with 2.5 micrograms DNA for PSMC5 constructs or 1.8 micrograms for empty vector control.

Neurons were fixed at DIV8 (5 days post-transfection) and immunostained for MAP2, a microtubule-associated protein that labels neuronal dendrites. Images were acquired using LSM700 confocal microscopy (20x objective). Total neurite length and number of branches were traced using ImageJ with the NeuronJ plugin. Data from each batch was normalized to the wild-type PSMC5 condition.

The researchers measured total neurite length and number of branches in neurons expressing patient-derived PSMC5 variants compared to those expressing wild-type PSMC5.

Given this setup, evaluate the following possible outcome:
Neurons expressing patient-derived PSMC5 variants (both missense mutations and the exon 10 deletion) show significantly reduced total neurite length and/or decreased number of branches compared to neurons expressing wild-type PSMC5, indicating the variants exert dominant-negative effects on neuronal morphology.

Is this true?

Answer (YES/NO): NO